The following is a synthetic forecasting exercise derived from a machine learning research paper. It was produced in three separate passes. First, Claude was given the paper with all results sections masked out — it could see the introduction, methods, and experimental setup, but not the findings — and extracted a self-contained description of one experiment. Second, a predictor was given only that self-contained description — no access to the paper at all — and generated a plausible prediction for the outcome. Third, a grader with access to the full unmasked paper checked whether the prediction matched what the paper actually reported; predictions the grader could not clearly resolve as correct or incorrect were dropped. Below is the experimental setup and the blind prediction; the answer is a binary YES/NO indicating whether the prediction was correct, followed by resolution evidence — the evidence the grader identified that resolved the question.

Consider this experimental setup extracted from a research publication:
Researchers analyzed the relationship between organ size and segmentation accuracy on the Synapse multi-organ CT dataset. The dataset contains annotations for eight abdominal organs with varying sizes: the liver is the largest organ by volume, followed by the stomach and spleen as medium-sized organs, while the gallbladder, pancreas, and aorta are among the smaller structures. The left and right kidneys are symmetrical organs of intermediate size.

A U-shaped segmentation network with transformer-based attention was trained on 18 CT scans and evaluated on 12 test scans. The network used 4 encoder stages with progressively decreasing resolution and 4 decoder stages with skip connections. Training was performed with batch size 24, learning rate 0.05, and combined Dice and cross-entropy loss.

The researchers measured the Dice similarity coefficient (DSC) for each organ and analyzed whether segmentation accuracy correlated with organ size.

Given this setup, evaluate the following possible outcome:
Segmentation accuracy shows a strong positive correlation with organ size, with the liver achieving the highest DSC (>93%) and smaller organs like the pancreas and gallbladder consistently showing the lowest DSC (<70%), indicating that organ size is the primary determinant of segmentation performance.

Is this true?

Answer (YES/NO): NO